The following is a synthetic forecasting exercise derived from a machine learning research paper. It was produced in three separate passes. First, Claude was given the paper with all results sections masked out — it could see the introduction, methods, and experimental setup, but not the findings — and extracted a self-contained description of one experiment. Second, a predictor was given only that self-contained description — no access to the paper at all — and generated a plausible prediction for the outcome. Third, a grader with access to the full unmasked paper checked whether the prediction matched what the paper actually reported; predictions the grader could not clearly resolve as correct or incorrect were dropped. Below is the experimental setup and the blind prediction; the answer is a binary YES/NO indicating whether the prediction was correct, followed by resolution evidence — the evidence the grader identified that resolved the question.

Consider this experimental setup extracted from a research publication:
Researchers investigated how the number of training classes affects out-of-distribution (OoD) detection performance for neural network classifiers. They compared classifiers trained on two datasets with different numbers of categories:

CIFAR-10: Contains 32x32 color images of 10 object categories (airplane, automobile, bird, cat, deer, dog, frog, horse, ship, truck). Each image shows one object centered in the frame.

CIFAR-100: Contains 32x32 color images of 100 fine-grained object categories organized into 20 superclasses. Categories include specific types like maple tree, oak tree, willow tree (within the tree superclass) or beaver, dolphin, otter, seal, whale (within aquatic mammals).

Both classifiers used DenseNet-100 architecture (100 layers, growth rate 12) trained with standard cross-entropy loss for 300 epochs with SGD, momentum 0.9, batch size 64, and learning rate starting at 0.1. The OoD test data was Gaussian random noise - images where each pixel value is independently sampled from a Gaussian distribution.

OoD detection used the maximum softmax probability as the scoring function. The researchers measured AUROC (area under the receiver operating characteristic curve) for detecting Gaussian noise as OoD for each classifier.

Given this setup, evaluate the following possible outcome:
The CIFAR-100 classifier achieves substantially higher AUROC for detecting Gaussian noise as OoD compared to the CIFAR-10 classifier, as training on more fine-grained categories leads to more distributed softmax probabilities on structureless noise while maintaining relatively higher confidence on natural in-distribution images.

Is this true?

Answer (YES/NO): NO